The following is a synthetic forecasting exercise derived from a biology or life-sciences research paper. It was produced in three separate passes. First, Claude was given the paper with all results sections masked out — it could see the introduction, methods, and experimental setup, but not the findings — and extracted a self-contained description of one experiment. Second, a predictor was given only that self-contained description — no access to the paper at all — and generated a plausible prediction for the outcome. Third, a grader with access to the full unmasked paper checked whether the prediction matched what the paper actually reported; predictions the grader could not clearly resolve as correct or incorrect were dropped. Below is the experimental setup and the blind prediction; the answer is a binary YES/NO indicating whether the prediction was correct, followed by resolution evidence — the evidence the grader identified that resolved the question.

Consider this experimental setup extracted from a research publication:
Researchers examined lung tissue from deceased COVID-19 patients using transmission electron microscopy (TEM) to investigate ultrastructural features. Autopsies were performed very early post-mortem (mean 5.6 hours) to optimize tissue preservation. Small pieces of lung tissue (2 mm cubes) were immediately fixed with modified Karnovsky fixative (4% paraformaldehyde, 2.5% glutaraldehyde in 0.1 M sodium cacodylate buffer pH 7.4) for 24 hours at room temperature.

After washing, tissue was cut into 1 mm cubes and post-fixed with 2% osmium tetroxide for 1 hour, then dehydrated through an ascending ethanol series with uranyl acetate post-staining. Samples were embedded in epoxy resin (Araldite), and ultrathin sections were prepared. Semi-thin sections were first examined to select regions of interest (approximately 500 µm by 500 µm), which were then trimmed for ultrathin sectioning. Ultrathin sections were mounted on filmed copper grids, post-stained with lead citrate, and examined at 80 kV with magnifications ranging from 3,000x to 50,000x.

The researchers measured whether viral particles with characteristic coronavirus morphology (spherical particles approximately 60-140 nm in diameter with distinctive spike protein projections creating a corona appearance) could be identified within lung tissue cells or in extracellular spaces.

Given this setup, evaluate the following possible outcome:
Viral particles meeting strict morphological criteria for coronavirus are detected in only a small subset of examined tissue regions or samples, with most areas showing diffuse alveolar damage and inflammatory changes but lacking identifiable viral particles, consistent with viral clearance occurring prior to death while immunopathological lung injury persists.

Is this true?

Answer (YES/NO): NO